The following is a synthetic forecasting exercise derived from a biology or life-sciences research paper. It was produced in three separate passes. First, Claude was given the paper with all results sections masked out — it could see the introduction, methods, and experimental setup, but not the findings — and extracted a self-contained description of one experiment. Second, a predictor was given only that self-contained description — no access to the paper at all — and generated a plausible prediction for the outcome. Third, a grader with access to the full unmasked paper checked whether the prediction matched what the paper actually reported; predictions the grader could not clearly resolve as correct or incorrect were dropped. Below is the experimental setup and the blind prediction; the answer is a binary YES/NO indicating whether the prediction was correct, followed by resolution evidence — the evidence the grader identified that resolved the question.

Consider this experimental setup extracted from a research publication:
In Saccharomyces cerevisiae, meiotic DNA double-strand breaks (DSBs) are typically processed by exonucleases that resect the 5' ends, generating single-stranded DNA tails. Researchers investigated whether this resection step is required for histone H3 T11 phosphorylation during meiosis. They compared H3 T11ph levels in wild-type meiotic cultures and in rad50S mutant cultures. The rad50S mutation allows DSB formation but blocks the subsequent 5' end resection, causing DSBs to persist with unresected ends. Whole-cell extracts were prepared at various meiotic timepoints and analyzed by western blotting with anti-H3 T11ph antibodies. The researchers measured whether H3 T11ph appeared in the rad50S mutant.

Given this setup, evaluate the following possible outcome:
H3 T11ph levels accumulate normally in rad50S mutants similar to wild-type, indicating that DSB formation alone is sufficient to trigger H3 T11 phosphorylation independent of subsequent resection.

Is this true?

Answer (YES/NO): YES